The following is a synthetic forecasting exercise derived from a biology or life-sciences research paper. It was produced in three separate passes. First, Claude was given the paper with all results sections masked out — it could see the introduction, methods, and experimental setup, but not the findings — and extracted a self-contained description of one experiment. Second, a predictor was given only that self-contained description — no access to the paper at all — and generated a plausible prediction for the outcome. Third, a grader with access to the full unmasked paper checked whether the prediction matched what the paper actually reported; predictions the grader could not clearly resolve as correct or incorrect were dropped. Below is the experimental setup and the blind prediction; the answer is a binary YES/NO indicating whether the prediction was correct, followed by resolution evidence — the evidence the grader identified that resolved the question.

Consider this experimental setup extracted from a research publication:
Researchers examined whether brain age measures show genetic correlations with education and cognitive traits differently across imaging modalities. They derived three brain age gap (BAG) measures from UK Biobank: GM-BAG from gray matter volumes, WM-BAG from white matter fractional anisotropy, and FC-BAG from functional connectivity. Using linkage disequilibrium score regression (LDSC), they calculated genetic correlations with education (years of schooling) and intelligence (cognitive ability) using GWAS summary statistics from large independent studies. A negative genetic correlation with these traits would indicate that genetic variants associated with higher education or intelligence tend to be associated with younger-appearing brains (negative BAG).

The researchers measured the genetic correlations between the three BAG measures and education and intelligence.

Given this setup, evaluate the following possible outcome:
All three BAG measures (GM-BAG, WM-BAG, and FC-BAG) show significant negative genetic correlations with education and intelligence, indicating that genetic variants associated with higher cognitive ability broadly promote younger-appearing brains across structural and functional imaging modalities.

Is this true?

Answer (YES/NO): NO